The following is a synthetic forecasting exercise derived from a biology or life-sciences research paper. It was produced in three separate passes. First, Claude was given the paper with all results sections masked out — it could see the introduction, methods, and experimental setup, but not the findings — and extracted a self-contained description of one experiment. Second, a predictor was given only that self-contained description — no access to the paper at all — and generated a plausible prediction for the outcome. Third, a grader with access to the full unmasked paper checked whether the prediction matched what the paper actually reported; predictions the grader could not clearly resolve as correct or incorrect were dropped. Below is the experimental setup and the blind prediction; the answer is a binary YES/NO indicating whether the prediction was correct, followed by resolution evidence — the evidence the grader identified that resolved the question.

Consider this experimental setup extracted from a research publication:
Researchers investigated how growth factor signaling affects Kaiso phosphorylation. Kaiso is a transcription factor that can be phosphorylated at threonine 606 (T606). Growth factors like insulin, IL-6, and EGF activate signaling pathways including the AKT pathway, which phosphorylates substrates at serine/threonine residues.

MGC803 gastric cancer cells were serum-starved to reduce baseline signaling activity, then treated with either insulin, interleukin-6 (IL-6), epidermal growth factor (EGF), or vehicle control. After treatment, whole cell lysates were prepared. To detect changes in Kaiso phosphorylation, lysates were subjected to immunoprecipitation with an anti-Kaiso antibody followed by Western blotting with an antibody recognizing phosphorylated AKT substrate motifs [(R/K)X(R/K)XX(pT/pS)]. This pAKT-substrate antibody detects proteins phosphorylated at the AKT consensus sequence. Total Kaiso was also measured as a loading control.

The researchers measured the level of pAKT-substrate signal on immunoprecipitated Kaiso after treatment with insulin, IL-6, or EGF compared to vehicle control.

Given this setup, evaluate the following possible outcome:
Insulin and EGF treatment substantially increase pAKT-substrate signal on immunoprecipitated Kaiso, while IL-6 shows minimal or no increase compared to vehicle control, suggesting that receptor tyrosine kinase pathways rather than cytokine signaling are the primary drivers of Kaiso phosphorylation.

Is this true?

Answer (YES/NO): NO